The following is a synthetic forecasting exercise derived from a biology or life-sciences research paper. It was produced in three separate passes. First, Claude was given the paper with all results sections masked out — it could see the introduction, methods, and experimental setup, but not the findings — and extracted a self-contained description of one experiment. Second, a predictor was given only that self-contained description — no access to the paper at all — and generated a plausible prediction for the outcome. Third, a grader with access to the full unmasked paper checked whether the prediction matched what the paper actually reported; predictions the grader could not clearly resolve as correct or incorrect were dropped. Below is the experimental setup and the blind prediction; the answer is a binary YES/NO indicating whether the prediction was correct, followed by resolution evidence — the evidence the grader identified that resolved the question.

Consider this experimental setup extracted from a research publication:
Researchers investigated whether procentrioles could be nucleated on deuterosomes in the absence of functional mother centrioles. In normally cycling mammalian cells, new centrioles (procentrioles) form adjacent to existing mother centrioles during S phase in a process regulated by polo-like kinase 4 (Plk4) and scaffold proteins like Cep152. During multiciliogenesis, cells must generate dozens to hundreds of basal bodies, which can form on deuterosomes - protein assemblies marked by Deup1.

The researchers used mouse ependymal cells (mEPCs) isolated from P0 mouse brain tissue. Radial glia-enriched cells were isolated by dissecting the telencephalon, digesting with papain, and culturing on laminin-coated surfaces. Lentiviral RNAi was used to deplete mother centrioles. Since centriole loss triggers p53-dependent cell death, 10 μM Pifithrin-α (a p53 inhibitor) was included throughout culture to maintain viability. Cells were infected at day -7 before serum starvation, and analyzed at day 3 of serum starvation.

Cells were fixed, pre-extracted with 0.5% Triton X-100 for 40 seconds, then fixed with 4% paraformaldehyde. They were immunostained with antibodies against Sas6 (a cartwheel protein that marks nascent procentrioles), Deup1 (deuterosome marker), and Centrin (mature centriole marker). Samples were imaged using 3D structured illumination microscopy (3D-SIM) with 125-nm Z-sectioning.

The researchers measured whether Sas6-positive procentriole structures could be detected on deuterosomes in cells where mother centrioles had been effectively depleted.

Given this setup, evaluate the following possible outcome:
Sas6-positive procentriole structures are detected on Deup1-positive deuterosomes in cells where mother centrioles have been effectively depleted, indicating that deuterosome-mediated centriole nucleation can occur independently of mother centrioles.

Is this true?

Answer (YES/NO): NO